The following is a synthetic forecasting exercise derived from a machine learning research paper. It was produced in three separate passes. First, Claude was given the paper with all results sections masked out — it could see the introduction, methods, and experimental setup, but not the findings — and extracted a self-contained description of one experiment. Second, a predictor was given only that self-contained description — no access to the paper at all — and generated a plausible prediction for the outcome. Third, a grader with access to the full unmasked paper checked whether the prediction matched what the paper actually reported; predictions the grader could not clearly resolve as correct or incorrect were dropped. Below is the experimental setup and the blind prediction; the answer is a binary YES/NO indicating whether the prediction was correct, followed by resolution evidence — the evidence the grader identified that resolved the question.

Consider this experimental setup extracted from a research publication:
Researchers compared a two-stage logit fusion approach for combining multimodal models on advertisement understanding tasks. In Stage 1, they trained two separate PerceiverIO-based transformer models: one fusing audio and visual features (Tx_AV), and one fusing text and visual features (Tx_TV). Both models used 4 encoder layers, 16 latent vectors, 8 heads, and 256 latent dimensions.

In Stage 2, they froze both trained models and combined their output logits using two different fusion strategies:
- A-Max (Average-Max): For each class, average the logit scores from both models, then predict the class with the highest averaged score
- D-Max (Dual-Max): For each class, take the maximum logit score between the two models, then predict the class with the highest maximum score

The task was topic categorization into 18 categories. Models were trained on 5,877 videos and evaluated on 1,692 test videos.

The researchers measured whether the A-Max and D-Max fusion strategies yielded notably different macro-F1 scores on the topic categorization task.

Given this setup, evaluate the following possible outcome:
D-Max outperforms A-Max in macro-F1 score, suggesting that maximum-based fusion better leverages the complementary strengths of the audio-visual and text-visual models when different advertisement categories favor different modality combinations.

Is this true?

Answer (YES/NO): NO